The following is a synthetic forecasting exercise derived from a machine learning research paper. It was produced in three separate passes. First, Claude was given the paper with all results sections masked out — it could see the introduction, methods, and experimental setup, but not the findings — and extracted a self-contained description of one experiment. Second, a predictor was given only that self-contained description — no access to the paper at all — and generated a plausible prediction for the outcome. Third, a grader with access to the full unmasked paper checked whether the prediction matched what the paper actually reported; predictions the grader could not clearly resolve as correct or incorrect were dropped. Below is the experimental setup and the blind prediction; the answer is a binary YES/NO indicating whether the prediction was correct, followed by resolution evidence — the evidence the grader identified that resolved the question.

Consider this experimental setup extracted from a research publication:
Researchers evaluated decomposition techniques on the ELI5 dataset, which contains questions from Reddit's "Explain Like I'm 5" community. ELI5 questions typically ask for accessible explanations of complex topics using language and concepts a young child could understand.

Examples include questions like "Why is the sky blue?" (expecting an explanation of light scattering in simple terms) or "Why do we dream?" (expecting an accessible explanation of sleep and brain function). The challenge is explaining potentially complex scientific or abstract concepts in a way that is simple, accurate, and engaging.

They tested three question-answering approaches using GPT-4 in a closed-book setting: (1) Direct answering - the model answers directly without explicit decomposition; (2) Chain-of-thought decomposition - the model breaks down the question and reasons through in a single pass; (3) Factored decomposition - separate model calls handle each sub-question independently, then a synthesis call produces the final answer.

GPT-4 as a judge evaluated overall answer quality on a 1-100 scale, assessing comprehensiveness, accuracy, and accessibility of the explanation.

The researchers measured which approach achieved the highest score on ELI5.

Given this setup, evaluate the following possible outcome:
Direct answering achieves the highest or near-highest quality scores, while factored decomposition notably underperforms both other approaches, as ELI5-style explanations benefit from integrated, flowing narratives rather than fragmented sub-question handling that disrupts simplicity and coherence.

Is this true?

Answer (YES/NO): NO